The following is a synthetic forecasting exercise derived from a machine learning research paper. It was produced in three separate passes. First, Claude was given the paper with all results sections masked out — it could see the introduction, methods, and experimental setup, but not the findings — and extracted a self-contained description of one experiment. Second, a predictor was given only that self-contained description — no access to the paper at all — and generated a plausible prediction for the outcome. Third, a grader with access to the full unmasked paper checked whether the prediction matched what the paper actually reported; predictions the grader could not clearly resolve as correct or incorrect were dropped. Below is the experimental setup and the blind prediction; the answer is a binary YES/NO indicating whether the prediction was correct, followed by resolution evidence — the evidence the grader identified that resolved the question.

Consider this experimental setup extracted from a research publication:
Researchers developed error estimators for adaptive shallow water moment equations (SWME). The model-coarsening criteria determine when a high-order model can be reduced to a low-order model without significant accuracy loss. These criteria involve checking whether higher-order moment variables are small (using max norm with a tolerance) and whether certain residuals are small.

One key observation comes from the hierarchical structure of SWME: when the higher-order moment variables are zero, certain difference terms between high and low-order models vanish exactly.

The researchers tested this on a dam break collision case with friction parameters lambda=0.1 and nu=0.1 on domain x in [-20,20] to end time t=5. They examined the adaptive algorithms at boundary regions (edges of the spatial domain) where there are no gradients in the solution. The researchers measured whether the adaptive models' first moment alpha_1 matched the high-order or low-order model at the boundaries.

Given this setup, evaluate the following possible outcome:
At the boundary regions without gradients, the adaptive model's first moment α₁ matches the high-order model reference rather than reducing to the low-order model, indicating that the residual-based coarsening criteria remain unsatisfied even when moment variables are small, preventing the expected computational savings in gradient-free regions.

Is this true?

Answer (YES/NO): NO